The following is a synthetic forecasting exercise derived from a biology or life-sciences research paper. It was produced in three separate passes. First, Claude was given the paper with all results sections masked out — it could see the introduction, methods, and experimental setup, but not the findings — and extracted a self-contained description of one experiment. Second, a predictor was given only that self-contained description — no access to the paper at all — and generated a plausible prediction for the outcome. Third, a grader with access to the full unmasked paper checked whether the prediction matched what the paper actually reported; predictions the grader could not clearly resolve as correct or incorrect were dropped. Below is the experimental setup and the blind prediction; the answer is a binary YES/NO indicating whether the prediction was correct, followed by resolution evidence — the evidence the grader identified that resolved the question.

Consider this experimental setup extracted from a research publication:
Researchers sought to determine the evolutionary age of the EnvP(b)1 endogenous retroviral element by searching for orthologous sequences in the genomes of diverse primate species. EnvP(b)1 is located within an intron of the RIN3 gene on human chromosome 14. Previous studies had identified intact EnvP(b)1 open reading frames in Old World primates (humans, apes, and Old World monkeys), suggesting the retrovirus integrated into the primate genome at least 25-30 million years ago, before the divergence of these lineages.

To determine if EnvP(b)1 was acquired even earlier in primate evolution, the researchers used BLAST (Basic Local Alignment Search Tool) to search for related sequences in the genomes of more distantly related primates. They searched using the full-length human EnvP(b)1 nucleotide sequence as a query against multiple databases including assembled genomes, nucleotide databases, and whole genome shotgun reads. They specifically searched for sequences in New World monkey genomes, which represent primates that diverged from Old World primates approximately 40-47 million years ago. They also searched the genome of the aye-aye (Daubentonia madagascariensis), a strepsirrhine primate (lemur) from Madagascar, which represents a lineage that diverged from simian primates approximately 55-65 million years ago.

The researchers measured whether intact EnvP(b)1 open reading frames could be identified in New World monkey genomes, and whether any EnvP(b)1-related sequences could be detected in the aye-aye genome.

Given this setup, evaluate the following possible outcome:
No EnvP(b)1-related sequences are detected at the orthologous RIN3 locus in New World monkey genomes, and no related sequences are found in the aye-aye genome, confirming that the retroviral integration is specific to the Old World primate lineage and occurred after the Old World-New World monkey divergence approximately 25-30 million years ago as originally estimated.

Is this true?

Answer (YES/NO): NO